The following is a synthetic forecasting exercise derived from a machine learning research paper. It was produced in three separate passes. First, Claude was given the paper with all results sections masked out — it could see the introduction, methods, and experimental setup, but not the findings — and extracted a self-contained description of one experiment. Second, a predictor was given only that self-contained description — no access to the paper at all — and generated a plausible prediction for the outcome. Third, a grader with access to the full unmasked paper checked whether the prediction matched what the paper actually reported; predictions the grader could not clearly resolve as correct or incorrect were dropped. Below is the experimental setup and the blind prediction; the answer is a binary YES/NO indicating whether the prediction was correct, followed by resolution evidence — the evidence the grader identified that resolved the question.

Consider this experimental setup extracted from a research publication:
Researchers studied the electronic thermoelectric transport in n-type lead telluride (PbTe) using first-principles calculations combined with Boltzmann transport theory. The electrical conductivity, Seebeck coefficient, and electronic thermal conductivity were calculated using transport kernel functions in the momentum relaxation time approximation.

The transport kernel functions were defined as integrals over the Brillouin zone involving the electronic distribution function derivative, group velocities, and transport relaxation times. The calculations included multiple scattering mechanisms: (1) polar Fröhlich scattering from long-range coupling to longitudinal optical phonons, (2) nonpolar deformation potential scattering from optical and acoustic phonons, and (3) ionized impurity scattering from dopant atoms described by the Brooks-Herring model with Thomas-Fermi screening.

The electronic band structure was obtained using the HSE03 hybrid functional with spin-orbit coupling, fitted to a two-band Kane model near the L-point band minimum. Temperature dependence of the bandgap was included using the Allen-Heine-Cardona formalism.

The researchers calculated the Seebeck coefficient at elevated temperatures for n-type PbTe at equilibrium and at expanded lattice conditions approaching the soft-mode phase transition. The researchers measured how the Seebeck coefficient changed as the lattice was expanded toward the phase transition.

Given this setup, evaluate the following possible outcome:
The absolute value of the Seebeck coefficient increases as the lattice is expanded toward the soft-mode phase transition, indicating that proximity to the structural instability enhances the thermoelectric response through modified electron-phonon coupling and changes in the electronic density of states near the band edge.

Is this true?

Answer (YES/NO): NO